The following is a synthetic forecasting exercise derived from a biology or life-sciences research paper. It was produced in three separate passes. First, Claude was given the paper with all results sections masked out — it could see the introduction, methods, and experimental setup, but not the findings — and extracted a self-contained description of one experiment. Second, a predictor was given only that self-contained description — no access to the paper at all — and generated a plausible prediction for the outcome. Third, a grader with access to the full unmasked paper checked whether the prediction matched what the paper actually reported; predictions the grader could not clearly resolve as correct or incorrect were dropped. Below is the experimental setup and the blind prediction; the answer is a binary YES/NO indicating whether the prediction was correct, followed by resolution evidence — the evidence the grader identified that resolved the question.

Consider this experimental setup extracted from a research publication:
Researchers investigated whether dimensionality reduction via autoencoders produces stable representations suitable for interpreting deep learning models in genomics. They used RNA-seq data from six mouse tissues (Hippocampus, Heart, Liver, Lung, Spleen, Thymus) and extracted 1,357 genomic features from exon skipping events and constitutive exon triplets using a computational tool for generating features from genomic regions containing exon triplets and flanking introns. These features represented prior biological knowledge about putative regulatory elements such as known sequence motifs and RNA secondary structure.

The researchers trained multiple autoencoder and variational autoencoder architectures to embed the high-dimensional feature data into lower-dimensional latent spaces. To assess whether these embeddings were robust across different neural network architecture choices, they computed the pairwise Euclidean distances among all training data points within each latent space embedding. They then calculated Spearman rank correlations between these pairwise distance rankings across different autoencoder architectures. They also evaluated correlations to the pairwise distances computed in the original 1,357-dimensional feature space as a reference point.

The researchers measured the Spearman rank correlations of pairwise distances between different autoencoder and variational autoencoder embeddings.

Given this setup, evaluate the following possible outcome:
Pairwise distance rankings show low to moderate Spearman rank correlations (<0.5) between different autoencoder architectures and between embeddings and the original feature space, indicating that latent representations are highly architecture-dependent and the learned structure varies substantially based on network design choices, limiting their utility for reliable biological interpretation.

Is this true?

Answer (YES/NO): NO